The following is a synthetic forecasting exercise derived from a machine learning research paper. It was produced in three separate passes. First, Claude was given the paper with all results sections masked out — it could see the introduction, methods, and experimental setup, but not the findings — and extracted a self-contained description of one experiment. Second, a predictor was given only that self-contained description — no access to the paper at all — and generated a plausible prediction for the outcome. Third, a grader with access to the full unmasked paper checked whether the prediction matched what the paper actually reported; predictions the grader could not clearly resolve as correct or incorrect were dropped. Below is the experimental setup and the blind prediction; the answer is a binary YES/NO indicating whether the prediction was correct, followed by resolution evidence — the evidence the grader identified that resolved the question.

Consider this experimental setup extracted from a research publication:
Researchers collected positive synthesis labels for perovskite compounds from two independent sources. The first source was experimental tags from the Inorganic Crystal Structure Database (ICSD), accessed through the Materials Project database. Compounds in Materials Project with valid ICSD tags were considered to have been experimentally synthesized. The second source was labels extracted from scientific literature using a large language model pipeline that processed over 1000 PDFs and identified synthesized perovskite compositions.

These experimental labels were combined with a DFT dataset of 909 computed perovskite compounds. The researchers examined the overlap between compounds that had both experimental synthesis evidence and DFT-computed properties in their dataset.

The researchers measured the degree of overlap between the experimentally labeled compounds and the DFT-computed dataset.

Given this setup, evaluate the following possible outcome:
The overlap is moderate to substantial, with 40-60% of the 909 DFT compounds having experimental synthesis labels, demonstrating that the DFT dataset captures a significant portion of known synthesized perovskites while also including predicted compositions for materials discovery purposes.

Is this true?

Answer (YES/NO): NO